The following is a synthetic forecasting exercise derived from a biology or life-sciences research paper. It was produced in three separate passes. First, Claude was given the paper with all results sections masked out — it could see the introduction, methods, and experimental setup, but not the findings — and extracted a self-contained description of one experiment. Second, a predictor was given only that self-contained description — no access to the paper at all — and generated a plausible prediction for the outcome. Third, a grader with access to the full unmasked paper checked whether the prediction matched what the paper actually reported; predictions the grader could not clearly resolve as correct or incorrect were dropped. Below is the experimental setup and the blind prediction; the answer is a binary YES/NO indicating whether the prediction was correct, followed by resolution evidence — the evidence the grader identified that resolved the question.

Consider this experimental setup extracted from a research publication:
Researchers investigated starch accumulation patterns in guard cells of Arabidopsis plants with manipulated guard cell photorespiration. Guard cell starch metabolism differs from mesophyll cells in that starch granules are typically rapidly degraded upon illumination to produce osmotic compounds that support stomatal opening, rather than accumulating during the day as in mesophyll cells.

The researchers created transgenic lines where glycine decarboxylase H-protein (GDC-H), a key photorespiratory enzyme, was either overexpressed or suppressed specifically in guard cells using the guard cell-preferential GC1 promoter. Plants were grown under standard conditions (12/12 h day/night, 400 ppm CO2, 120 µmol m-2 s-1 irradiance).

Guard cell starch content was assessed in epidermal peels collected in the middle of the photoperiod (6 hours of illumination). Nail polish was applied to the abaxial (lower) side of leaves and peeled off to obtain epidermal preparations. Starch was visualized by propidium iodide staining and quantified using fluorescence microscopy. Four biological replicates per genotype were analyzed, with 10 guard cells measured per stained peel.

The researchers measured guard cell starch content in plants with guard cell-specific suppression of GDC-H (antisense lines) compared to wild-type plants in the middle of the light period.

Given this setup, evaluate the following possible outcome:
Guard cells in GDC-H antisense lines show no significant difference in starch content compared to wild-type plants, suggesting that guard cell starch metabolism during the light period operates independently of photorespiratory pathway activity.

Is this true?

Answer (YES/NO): NO